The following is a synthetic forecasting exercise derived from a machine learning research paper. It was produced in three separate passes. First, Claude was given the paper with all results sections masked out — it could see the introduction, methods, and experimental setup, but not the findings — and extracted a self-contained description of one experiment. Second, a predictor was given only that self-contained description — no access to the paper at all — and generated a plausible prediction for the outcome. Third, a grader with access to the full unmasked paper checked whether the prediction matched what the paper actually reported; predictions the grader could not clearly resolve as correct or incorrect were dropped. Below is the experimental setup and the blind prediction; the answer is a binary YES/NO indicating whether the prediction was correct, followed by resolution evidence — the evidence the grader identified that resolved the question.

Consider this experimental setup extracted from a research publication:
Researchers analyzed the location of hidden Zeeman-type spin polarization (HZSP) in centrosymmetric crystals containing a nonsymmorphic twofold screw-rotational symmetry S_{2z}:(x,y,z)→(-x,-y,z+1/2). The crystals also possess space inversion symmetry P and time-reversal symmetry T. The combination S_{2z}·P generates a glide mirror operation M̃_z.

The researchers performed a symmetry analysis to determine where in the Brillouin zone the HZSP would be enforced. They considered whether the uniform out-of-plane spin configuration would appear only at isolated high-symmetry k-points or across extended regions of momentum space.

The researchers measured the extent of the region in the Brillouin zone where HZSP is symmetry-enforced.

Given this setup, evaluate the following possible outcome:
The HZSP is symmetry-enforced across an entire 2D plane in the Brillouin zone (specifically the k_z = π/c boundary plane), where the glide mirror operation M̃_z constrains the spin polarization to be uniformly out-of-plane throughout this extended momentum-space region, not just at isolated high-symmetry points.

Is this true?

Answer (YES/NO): YES